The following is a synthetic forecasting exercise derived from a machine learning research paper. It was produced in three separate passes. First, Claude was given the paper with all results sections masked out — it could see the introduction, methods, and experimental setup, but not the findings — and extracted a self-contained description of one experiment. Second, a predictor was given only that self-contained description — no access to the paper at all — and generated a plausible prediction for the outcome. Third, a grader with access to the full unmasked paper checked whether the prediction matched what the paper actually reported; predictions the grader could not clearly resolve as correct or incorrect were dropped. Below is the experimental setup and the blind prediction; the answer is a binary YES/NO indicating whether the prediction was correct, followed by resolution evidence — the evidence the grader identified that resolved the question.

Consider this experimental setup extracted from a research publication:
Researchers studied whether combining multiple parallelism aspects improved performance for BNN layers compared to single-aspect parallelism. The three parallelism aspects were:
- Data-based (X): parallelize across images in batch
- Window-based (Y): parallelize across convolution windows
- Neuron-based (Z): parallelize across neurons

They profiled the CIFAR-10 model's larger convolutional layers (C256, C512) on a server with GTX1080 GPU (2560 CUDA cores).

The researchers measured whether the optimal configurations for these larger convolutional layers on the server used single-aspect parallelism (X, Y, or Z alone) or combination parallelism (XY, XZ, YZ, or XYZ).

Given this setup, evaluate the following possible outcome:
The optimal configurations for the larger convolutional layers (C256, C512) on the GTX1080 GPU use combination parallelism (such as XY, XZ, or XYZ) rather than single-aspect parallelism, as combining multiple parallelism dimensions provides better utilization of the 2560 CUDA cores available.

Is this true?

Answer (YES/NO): YES